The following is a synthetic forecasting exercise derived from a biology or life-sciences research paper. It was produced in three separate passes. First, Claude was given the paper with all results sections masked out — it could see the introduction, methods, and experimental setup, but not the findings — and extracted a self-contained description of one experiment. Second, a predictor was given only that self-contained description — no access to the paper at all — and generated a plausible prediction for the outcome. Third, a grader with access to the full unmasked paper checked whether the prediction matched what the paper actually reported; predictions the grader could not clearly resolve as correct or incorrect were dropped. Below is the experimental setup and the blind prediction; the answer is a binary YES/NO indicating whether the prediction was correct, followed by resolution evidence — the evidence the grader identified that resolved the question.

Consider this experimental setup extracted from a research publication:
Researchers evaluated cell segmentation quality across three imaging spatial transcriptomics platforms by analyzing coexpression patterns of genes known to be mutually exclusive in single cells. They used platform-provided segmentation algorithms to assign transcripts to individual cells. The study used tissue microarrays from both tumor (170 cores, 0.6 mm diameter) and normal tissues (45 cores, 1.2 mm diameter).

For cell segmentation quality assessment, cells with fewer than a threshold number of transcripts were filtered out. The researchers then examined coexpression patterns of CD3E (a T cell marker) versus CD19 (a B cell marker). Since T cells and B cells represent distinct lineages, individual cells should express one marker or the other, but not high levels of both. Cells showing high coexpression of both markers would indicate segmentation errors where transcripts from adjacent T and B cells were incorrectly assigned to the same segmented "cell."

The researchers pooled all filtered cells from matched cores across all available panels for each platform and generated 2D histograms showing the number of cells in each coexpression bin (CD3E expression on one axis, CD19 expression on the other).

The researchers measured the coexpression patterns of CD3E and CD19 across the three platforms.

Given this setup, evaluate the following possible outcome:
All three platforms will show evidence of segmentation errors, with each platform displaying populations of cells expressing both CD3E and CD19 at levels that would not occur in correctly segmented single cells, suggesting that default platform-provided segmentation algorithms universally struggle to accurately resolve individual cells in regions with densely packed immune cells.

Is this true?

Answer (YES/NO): NO